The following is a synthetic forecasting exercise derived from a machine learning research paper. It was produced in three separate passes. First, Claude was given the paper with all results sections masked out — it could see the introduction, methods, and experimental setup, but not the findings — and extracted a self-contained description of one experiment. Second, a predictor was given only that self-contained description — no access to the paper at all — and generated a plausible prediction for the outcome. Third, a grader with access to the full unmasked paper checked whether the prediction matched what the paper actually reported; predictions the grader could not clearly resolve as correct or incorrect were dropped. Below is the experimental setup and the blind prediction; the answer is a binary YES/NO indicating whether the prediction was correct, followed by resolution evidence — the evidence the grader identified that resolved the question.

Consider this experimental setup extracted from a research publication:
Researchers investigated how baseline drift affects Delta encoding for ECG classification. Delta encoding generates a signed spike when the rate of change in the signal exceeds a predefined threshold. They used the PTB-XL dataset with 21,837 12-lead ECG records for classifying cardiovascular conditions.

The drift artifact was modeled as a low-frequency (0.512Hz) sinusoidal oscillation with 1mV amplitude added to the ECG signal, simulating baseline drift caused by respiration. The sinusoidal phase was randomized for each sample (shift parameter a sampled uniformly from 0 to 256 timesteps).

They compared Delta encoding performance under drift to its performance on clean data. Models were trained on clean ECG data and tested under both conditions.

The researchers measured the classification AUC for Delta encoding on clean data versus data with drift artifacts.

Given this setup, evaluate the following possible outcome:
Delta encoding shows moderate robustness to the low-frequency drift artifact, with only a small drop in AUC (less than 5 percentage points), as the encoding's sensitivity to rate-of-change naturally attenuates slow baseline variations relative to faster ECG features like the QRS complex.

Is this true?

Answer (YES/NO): NO